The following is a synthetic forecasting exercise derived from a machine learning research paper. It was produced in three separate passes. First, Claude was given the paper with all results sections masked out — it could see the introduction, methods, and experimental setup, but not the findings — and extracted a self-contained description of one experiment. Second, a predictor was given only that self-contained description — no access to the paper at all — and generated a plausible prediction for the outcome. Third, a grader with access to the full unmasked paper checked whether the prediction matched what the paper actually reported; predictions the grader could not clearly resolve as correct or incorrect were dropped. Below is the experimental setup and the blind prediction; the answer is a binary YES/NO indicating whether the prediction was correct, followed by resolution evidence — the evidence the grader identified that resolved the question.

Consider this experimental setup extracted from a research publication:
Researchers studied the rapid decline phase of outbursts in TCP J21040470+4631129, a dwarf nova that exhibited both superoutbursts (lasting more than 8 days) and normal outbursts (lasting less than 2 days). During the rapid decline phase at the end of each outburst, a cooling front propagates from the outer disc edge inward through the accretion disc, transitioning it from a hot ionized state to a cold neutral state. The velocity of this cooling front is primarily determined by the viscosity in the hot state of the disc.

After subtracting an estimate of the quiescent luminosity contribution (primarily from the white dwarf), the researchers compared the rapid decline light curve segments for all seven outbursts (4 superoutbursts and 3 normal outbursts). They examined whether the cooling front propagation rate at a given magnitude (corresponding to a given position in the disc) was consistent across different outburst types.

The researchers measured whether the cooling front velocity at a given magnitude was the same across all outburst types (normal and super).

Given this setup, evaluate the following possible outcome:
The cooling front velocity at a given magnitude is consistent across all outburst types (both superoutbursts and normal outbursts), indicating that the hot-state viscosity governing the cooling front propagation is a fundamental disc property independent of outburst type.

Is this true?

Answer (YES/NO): YES